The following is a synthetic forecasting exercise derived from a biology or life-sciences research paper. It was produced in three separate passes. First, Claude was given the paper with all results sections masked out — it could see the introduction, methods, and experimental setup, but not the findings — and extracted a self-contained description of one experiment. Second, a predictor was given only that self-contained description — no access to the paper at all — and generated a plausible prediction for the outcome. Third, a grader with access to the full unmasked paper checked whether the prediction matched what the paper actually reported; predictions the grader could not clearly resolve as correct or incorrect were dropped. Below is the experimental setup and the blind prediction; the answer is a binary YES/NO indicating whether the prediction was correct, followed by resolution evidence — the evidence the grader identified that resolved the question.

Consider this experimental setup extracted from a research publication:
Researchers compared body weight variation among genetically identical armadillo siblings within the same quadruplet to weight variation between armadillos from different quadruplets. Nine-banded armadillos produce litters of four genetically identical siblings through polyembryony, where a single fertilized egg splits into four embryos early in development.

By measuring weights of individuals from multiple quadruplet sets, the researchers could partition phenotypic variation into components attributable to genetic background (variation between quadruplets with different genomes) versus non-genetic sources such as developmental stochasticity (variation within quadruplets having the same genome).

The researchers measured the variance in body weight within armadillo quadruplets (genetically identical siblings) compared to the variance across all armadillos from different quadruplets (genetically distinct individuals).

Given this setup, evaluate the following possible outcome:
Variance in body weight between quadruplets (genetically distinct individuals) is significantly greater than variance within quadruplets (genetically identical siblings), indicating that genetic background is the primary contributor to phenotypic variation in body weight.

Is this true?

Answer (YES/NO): YES